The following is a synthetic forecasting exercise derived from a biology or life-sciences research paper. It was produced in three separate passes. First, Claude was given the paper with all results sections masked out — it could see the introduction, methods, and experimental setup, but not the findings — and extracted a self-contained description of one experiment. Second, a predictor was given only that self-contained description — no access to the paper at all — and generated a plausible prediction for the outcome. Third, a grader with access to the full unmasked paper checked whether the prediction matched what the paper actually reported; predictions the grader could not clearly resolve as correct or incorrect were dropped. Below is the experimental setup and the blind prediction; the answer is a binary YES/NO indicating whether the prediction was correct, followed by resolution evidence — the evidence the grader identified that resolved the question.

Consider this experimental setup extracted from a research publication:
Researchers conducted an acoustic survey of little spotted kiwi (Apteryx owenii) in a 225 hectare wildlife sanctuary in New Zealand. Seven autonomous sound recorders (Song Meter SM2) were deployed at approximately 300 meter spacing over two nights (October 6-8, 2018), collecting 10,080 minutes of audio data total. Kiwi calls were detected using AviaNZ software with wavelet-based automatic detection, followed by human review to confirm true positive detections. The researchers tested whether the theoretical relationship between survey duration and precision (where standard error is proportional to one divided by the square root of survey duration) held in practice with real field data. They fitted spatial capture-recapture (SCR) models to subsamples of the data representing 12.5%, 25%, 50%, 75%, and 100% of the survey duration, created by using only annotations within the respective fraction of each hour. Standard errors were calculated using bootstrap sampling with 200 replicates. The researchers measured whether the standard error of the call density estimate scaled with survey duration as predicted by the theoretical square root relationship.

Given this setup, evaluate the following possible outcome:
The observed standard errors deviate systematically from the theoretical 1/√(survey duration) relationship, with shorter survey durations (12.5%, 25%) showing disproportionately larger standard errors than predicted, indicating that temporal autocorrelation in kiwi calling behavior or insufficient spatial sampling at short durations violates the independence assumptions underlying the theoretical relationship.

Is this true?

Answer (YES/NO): NO